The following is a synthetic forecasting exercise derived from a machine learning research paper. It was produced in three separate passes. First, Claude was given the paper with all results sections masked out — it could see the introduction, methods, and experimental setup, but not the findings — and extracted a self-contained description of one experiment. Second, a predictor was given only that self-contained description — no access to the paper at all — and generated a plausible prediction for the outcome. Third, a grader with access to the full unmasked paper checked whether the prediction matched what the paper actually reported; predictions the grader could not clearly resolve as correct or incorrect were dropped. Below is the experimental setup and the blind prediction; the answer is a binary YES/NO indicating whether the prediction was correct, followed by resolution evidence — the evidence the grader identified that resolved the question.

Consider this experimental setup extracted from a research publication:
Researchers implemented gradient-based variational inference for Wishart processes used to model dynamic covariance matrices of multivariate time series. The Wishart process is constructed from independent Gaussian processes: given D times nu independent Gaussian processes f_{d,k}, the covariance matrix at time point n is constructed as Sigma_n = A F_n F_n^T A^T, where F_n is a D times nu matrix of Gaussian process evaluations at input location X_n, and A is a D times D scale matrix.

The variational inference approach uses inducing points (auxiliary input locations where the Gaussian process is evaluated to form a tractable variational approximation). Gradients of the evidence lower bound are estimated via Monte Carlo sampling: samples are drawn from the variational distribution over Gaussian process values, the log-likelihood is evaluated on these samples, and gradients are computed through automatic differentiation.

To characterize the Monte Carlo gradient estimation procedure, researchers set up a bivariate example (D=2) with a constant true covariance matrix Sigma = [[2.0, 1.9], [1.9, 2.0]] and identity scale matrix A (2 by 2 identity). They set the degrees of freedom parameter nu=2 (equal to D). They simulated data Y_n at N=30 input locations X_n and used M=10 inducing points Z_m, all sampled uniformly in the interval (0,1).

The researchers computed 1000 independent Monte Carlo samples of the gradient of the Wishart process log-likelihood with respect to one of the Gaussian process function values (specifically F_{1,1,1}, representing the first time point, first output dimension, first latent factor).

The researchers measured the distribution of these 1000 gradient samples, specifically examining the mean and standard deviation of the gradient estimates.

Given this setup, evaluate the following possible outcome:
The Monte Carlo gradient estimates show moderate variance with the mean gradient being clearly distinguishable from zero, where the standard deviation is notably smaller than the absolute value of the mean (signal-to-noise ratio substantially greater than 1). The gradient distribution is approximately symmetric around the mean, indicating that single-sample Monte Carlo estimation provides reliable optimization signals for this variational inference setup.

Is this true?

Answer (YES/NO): NO